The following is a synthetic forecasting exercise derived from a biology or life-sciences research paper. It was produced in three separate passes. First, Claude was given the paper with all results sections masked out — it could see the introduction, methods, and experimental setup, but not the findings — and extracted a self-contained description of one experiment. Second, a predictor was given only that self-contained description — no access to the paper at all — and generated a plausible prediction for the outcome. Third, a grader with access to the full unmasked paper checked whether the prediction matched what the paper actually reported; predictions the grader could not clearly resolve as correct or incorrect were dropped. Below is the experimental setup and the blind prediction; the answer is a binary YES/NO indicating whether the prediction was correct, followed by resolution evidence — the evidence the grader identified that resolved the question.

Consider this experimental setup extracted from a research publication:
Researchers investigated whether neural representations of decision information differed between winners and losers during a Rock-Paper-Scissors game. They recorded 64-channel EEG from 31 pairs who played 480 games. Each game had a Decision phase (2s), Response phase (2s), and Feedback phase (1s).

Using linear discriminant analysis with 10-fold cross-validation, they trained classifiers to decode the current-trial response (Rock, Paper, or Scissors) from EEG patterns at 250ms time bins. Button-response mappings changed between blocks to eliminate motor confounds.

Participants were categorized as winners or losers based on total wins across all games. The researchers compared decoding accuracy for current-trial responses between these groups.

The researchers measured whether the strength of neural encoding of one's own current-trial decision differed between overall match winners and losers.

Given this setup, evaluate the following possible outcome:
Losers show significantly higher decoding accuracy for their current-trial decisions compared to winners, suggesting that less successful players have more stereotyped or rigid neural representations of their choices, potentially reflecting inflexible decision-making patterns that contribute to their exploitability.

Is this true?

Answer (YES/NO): NO